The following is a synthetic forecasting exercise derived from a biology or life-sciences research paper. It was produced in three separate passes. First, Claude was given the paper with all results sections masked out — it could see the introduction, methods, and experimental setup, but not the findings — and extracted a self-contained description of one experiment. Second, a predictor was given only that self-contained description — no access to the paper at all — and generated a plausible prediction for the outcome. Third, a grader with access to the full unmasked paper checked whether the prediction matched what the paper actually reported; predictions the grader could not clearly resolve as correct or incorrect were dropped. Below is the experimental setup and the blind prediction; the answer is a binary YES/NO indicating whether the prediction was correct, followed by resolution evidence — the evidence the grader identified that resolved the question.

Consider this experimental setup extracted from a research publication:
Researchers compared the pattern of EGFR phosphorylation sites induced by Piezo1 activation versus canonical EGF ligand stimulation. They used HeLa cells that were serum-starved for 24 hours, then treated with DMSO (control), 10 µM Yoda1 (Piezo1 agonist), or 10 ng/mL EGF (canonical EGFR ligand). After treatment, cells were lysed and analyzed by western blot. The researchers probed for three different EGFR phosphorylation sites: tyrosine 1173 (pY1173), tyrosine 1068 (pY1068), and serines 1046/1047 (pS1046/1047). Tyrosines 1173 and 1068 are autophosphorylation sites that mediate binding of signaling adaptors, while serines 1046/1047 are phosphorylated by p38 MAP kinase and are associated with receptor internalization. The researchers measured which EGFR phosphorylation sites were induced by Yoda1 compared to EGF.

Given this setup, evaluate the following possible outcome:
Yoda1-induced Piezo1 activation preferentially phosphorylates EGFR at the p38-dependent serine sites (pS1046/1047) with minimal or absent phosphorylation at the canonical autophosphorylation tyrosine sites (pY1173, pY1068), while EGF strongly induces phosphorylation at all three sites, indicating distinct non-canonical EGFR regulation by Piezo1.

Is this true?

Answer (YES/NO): NO